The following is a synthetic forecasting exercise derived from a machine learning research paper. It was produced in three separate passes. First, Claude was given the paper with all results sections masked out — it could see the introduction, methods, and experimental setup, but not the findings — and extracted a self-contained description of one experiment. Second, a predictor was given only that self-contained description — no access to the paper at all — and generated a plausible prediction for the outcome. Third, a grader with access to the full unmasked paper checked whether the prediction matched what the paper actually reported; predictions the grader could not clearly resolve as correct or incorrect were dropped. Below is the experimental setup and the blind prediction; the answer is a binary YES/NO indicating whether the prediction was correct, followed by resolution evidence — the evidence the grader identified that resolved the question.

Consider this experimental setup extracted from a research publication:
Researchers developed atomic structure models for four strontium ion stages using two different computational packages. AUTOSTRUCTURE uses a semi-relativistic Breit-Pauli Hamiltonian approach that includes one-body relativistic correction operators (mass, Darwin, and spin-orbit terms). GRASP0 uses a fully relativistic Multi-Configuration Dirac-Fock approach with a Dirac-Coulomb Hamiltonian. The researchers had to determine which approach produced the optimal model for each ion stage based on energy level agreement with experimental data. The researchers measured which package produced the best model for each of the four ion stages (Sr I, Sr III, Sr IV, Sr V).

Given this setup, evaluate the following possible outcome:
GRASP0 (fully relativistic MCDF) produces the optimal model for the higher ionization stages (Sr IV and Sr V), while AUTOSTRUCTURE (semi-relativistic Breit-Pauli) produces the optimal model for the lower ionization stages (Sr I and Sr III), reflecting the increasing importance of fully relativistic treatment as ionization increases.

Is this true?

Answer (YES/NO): NO